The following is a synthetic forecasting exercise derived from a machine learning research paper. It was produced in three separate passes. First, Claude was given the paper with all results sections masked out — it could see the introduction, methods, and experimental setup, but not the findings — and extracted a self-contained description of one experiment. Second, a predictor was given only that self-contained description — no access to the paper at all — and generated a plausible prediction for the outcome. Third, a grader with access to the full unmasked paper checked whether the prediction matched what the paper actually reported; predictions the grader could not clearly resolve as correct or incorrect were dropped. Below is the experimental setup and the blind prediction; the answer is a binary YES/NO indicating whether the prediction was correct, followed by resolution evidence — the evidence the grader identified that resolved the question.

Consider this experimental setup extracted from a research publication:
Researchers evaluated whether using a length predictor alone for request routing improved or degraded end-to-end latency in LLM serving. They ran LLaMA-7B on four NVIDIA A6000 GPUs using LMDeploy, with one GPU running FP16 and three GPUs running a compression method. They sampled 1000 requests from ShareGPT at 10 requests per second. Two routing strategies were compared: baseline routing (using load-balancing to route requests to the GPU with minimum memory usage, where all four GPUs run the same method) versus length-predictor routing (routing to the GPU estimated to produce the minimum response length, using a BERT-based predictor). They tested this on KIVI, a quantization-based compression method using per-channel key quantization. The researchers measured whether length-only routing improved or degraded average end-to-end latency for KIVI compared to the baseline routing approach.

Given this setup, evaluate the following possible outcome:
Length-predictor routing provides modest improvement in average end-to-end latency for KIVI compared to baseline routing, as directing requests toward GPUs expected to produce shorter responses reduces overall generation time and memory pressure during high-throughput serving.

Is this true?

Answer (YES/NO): NO